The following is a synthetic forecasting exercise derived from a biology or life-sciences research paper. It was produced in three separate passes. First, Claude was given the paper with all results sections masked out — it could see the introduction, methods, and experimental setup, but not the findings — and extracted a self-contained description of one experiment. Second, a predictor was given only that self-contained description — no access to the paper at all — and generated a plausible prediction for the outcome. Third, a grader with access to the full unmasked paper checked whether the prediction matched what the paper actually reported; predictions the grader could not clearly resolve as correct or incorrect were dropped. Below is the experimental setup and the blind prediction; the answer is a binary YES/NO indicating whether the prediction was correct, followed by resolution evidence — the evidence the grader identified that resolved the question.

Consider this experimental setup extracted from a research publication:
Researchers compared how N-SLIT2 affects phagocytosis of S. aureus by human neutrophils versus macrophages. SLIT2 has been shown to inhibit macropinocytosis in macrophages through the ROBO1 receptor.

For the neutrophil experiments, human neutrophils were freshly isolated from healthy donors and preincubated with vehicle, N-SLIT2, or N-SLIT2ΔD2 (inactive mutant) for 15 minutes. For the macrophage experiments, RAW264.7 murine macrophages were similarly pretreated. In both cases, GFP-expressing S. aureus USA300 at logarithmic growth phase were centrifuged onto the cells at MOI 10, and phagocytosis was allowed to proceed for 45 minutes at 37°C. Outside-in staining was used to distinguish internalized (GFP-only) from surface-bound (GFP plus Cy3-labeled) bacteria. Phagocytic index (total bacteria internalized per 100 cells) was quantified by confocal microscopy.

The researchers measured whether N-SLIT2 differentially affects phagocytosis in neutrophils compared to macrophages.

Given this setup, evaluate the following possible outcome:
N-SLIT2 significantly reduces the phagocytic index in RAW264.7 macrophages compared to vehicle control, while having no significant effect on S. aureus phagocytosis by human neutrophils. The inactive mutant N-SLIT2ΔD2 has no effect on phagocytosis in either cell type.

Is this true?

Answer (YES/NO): NO